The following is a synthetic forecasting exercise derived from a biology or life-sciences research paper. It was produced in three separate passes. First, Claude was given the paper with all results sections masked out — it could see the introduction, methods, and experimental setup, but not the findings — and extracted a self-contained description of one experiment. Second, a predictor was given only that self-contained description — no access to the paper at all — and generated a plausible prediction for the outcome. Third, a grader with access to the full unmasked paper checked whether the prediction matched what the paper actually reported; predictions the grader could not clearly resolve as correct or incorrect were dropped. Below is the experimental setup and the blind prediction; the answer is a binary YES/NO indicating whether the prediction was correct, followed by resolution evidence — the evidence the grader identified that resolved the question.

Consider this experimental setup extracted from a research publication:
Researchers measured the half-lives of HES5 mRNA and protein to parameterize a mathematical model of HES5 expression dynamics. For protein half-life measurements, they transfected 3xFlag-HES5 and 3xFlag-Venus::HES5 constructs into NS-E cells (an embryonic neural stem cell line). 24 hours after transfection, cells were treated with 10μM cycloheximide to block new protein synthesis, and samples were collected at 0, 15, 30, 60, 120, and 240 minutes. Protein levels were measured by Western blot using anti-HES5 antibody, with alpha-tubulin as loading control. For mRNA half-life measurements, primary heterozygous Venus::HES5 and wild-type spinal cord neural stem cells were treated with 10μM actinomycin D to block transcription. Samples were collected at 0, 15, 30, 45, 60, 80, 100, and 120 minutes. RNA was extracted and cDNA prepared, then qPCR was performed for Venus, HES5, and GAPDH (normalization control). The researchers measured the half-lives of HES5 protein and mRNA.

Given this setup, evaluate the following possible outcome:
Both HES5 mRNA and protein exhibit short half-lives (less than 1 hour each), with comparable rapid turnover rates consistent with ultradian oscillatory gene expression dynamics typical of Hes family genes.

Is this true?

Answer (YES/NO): NO